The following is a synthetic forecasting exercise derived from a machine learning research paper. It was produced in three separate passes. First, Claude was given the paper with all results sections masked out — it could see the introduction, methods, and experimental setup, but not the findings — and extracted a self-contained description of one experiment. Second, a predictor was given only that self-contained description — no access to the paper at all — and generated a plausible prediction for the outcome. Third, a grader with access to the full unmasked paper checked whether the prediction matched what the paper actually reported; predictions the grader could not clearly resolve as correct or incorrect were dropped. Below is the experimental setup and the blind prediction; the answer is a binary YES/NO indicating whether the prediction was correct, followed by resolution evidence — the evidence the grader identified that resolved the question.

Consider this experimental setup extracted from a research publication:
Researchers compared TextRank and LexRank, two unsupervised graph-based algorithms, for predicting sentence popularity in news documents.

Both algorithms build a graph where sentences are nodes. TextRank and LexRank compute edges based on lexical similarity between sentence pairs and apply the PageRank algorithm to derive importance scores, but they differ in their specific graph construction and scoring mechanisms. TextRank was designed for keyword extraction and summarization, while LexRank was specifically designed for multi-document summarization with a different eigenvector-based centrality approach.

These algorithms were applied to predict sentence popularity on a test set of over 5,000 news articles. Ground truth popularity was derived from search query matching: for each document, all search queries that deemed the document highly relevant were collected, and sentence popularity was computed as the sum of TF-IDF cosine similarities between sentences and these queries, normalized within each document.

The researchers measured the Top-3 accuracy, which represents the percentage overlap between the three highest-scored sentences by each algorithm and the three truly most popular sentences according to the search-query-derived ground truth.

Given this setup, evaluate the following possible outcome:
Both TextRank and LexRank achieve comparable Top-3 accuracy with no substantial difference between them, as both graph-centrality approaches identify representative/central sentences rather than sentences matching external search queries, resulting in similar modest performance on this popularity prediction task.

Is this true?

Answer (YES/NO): NO